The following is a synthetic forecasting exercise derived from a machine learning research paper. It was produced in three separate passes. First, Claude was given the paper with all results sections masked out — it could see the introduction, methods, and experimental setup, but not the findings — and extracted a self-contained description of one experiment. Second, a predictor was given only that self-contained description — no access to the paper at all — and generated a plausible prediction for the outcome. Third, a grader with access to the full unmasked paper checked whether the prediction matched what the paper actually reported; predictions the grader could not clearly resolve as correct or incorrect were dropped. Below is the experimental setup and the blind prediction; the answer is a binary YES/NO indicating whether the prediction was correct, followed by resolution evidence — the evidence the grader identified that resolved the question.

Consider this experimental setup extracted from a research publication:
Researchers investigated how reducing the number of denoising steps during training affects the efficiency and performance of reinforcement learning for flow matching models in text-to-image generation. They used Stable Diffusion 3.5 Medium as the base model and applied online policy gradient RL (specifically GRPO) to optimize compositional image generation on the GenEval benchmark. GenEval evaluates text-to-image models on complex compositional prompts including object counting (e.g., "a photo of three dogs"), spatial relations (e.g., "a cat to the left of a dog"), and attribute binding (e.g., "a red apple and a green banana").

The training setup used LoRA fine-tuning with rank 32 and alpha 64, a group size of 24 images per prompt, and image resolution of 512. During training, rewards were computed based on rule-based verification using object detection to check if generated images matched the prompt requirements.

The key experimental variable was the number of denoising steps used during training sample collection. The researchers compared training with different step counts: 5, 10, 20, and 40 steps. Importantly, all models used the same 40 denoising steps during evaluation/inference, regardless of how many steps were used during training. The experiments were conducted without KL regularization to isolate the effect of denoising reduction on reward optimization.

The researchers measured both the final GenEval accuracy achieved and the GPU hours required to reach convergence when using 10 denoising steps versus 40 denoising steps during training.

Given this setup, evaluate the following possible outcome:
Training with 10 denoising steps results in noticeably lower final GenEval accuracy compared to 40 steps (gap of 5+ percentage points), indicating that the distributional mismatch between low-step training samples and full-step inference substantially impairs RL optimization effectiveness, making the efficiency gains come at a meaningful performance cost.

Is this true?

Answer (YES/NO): NO